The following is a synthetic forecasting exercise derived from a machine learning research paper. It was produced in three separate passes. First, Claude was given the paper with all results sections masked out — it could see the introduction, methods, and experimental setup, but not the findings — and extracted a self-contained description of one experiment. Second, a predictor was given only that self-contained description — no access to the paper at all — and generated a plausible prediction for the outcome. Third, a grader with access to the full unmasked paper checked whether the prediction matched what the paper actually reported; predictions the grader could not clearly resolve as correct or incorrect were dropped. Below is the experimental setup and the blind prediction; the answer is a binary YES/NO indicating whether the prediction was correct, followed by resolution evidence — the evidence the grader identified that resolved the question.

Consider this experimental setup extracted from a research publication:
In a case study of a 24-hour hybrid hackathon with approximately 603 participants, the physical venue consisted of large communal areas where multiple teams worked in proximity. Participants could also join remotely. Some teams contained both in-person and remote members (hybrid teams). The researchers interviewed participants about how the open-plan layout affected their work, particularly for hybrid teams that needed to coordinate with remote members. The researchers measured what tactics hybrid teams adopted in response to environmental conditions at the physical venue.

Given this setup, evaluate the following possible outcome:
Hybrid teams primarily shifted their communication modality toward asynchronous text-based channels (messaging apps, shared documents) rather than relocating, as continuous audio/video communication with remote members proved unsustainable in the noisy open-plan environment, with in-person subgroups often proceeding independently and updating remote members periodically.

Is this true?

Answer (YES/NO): NO